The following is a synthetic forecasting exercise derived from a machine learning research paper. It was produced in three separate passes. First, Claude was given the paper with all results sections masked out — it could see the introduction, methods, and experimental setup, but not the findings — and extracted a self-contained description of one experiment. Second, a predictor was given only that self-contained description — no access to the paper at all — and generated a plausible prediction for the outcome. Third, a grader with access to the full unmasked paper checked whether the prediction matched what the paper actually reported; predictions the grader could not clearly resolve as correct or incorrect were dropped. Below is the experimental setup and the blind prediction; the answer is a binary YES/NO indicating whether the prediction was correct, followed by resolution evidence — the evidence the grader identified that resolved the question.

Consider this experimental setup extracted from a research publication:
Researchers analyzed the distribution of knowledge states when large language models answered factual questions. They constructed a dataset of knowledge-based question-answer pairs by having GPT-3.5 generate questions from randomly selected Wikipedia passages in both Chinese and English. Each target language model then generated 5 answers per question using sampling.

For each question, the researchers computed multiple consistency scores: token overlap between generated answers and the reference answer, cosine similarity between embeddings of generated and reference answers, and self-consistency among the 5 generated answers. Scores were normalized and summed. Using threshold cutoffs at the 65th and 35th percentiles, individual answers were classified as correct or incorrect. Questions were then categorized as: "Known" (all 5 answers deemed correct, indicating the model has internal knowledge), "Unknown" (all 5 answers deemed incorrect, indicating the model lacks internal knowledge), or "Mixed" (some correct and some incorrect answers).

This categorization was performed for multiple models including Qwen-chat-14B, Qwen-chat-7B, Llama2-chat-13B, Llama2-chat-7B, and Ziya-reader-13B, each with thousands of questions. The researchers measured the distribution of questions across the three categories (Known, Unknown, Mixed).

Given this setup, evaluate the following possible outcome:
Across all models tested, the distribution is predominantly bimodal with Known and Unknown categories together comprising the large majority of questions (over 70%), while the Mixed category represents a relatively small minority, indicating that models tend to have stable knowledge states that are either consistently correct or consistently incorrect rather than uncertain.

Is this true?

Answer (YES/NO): YES